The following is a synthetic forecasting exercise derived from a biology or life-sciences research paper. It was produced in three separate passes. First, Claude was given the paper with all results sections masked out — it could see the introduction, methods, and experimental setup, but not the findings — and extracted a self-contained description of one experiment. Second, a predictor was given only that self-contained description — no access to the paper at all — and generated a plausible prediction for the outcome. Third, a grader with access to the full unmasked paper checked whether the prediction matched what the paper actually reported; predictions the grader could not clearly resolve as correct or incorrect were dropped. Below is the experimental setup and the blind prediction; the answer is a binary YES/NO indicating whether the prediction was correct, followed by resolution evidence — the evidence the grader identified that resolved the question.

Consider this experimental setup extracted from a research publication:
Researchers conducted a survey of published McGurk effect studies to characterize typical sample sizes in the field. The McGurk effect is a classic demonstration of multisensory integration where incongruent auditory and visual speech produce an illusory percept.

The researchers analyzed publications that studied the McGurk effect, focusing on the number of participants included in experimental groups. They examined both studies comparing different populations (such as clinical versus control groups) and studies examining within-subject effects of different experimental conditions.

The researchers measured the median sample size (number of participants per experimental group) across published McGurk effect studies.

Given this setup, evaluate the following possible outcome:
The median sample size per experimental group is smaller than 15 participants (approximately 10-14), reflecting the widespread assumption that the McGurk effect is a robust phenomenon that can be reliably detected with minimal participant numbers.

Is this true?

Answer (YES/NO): NO